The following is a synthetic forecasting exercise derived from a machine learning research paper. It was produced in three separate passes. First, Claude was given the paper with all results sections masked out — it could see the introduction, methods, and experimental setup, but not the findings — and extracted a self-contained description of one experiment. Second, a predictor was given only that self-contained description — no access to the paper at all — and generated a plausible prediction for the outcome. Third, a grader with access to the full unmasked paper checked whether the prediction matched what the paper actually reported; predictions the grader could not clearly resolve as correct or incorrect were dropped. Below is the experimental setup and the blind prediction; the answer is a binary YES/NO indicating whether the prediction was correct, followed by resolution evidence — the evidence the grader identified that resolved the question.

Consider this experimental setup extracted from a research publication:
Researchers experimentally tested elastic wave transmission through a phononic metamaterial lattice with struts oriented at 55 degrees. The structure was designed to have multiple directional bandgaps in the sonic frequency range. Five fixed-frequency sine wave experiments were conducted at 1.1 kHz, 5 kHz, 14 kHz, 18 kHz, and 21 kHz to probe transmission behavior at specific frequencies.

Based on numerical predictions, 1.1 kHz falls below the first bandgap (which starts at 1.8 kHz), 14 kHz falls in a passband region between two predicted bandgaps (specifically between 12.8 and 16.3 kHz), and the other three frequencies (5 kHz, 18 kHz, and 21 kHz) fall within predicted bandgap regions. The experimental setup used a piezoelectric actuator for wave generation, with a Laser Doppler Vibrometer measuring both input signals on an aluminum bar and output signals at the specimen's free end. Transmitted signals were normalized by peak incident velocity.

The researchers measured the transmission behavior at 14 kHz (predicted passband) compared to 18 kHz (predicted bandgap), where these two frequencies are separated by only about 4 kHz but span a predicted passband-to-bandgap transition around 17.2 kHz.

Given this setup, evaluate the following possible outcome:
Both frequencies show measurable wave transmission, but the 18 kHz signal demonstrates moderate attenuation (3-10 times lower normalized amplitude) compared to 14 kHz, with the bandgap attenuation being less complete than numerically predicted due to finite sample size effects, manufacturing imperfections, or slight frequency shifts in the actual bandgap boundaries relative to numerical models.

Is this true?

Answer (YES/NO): NO